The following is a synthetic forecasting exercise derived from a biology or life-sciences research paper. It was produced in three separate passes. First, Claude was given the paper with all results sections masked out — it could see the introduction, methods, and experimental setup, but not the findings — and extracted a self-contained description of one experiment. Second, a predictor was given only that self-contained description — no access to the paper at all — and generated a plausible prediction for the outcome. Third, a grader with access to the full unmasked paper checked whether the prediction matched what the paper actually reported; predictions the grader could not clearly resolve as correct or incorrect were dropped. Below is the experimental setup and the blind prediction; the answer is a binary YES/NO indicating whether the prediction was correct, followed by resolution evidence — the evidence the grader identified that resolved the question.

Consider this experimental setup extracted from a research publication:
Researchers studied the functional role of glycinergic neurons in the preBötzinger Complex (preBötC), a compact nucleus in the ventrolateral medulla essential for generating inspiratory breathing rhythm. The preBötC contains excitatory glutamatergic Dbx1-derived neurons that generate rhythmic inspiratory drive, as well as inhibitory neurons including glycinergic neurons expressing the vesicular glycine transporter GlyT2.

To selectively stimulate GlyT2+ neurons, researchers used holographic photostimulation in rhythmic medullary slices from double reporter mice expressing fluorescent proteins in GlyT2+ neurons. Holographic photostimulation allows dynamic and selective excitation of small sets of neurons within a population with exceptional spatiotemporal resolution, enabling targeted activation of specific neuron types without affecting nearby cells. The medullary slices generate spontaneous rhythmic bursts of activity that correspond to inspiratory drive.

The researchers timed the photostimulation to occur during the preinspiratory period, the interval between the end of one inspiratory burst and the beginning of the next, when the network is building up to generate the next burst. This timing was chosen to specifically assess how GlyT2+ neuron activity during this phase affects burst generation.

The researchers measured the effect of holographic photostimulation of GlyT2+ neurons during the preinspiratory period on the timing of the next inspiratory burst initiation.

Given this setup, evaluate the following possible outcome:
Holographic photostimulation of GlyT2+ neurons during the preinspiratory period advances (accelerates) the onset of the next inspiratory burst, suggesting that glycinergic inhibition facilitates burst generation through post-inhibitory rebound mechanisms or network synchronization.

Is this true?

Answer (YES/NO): NO